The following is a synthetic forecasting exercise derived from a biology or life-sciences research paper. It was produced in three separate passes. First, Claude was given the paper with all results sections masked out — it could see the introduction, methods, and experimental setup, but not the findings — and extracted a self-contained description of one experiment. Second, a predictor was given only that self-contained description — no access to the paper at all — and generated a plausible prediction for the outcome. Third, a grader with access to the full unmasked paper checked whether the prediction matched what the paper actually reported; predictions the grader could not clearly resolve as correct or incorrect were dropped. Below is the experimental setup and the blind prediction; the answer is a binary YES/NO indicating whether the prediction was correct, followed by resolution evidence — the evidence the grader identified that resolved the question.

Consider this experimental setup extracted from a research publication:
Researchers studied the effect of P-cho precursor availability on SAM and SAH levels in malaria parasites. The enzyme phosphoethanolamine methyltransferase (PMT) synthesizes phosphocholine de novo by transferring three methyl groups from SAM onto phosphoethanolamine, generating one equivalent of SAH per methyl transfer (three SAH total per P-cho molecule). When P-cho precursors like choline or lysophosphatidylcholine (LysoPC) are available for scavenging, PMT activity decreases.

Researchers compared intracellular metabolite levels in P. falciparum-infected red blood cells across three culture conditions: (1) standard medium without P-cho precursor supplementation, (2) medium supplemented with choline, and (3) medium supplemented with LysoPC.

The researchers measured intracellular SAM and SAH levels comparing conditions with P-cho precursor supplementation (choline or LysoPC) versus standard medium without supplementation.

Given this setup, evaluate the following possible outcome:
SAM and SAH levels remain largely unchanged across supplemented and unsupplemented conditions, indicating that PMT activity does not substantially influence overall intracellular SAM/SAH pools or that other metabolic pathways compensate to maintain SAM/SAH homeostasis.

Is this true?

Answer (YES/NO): NO